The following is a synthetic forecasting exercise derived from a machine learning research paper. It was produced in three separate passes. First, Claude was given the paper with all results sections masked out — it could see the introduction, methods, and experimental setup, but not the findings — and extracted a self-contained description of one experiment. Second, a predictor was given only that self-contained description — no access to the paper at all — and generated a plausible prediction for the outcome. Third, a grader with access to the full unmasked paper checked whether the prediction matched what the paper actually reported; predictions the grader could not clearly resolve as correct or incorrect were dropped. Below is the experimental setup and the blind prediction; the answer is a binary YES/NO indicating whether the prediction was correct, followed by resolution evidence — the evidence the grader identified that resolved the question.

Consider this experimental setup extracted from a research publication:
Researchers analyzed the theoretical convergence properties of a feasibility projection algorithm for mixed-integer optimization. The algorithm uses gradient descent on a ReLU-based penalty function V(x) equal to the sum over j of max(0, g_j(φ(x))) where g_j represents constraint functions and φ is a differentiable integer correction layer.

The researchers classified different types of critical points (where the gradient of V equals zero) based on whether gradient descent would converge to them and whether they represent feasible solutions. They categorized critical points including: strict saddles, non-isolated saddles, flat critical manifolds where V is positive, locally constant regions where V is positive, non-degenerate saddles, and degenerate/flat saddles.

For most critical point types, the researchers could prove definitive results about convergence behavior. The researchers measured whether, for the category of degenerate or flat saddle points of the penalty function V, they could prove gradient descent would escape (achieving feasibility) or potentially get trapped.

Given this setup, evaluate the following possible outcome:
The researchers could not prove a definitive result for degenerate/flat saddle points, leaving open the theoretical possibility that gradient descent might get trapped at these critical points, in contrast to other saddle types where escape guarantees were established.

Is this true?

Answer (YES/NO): YES